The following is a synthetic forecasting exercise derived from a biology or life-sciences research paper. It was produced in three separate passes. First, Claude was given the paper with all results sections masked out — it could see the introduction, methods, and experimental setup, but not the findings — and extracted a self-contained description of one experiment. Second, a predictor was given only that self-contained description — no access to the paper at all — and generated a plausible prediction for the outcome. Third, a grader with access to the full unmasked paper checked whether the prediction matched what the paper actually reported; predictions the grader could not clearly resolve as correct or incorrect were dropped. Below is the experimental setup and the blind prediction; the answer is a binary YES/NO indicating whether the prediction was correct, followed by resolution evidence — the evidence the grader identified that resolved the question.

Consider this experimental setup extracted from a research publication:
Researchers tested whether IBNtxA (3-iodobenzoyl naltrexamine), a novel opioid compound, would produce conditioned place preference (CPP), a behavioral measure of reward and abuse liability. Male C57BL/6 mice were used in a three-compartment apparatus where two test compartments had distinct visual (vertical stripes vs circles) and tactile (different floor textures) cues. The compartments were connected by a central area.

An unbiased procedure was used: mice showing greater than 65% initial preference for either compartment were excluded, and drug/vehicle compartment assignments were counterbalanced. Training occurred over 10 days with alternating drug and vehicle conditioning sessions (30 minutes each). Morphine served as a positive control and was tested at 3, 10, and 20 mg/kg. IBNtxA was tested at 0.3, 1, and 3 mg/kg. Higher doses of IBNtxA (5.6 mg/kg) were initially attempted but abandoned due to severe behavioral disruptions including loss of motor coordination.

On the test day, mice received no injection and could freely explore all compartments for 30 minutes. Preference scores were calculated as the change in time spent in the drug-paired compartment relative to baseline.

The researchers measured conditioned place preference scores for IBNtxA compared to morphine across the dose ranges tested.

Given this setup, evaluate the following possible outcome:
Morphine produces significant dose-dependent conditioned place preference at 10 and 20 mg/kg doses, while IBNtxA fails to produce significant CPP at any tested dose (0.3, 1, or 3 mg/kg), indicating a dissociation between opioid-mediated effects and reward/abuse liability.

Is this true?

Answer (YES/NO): YES